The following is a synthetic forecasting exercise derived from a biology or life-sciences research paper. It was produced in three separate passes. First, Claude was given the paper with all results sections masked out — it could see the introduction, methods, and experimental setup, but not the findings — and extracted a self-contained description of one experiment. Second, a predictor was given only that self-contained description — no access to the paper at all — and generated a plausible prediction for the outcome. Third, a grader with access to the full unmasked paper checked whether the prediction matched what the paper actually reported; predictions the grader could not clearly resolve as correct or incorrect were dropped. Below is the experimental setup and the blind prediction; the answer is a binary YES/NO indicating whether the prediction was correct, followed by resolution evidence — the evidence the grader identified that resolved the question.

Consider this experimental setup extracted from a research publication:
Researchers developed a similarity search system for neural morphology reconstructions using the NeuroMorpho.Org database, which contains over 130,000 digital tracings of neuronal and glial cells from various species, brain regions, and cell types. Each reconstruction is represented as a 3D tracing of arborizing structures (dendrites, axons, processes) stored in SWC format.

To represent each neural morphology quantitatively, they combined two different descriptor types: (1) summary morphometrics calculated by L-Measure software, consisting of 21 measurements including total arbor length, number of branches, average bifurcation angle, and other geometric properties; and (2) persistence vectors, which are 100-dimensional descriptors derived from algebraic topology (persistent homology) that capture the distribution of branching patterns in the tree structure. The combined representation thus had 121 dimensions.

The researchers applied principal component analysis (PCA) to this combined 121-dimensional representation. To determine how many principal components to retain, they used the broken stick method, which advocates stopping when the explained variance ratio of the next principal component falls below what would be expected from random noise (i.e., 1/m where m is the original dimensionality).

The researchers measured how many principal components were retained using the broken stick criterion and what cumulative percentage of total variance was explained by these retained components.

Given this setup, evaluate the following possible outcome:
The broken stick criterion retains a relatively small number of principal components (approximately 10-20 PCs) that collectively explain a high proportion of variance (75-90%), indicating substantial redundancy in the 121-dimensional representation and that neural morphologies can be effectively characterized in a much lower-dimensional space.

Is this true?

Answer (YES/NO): NO